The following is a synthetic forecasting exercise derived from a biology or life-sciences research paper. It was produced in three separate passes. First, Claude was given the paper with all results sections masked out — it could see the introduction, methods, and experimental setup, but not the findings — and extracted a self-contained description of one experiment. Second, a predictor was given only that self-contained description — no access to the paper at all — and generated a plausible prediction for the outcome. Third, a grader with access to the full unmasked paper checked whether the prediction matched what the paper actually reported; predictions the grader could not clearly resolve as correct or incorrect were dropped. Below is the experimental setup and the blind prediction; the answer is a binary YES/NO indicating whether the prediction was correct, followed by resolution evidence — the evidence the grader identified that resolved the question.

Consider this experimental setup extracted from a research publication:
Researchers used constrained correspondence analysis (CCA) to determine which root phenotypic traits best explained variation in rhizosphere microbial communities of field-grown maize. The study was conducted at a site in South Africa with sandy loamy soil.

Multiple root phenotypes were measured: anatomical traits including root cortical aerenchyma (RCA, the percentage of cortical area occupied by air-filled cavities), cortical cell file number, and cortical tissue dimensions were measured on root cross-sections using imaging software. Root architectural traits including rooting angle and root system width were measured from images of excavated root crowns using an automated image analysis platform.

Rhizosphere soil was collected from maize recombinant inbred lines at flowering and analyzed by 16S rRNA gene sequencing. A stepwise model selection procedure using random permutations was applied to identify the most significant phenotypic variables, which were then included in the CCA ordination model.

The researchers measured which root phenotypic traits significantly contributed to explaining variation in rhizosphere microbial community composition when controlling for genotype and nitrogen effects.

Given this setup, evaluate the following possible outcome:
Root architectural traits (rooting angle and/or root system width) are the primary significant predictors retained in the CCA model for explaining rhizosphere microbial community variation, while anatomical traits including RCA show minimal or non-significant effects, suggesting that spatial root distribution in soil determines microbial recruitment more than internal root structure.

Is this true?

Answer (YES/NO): NO